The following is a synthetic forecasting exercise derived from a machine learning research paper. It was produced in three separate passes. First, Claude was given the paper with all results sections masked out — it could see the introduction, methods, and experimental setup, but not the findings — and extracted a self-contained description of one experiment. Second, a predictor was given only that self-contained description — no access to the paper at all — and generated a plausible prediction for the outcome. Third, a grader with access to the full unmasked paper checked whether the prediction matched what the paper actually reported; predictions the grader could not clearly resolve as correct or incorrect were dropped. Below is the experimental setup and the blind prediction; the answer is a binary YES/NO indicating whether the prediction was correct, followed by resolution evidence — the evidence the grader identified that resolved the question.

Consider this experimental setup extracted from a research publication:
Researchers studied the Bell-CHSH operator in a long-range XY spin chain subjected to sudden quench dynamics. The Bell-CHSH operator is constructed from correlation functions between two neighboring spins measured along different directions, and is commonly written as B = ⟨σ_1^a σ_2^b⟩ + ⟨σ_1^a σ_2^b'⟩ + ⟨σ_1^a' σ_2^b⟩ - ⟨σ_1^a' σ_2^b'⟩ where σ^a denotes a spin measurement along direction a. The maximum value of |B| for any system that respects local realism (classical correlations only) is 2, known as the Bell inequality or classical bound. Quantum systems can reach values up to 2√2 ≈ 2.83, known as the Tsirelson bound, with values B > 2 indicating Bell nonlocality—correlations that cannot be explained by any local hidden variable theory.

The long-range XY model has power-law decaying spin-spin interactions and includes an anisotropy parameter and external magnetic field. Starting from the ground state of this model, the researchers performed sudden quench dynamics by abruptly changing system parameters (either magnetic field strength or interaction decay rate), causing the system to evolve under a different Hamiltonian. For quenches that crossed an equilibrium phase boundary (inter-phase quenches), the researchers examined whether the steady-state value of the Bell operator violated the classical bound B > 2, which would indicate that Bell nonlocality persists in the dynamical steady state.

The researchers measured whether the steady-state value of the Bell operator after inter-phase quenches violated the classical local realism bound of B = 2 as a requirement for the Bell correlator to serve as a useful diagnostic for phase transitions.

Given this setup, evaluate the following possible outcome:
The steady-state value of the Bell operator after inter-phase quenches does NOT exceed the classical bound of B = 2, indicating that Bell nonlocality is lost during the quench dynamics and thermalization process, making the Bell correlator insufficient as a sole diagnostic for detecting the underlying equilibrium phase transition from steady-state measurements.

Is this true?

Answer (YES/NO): NO